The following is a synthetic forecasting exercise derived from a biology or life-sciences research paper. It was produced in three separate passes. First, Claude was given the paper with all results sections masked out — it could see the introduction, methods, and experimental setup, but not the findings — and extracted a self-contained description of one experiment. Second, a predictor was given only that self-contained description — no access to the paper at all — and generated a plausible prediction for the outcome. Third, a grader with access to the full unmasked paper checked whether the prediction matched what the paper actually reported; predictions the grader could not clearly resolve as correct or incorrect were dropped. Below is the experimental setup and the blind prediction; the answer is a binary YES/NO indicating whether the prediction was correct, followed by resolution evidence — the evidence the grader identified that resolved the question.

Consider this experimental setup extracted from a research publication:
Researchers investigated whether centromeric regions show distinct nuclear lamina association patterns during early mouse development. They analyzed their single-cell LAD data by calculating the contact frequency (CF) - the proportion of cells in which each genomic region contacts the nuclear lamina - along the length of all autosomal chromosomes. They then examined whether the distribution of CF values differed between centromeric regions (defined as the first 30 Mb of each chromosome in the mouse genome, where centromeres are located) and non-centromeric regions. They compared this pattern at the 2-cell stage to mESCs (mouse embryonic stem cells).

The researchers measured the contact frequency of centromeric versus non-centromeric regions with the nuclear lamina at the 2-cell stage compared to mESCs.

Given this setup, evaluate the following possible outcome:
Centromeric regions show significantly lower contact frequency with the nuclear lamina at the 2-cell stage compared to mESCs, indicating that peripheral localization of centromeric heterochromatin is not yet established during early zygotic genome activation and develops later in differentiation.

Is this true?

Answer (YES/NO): NO